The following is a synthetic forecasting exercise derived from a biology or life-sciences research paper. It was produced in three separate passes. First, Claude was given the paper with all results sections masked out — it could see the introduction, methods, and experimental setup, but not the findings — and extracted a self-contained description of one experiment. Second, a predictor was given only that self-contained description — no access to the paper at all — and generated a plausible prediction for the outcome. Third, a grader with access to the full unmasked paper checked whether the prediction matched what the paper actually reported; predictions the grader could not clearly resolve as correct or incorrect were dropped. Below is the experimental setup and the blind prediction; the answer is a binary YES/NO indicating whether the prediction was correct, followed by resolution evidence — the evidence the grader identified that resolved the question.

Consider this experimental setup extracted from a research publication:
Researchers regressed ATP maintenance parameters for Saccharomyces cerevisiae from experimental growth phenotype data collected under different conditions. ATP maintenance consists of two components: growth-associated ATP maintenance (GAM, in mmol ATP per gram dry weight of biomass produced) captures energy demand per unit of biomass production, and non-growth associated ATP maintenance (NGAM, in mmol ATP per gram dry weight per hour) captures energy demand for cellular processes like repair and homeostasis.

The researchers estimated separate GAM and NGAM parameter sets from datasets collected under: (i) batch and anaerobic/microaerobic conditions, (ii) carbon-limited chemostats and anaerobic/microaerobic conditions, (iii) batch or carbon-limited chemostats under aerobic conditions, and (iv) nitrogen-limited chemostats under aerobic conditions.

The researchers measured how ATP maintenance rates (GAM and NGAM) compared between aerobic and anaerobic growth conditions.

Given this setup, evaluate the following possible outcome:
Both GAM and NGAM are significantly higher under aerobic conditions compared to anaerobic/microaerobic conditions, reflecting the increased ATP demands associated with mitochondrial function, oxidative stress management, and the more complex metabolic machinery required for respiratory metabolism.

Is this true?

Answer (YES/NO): NO